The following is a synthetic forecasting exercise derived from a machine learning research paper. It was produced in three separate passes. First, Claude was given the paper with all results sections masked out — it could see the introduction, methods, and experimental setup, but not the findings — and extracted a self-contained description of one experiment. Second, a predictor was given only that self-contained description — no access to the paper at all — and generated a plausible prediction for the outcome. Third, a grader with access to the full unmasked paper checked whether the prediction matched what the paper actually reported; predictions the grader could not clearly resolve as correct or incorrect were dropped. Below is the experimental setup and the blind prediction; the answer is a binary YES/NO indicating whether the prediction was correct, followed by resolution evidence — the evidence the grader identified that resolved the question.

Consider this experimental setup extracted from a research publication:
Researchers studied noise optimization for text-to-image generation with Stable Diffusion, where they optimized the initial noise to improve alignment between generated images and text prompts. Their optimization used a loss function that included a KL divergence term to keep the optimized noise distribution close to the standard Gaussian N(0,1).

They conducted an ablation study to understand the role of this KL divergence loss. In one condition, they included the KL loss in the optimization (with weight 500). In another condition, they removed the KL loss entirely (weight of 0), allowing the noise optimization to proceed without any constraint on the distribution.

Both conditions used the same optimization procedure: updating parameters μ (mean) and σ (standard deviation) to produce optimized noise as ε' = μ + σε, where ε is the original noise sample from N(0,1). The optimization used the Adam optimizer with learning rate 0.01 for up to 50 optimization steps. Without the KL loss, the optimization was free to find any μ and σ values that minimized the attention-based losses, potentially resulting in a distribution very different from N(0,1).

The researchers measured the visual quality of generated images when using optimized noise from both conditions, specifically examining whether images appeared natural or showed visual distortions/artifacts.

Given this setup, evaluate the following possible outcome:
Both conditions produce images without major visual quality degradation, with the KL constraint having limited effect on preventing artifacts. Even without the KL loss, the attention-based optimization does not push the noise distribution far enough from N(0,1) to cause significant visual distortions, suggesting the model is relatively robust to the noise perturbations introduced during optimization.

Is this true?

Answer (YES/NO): NO